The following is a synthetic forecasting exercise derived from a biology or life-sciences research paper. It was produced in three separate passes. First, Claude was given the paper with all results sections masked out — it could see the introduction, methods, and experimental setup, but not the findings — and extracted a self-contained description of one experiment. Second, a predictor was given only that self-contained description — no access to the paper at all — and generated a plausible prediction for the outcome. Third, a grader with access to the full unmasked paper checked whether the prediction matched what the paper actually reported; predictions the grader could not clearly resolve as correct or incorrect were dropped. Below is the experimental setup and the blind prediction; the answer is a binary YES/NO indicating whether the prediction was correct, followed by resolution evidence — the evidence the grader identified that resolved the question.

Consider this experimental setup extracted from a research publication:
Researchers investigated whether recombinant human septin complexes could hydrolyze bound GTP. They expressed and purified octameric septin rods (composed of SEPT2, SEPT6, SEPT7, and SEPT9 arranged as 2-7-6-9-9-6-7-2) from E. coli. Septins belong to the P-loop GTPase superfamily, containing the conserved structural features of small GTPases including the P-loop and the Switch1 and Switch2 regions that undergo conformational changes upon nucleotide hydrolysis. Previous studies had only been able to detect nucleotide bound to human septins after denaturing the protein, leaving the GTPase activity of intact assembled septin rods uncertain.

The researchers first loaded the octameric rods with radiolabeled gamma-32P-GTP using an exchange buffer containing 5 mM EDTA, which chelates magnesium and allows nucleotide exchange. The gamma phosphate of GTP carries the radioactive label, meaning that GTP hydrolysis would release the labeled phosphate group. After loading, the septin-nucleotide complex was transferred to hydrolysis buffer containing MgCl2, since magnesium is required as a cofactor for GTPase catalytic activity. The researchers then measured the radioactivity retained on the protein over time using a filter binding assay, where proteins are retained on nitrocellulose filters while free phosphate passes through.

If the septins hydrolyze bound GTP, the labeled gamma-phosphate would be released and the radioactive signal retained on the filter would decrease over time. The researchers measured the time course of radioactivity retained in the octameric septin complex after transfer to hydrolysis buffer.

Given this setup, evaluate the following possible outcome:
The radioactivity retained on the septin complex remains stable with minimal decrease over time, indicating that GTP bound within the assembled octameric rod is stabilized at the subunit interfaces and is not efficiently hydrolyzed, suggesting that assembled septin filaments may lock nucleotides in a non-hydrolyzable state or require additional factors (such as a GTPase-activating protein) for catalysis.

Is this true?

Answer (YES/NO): YES